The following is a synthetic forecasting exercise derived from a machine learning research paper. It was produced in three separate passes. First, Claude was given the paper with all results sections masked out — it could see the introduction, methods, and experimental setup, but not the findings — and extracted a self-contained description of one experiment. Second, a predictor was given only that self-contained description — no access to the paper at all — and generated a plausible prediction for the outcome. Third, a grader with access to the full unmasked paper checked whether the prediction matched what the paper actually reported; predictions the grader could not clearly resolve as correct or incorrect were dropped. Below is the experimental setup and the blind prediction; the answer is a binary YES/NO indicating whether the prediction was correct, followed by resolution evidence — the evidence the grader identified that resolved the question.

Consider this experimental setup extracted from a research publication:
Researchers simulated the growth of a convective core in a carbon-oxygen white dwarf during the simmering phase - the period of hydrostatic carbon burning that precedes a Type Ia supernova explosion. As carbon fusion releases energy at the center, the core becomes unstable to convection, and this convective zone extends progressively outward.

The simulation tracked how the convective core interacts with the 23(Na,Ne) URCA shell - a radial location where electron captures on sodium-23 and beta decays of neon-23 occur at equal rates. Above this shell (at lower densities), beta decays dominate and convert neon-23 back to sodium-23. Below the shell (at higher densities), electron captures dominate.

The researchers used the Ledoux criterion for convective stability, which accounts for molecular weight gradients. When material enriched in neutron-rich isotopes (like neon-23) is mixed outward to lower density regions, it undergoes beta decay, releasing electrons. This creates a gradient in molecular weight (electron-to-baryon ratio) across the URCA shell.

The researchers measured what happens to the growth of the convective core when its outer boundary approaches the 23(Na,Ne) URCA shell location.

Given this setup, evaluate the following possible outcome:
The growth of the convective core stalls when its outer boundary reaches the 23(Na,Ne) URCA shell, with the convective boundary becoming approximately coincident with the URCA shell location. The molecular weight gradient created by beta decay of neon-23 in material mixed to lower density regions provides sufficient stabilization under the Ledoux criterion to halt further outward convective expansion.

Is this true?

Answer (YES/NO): YES